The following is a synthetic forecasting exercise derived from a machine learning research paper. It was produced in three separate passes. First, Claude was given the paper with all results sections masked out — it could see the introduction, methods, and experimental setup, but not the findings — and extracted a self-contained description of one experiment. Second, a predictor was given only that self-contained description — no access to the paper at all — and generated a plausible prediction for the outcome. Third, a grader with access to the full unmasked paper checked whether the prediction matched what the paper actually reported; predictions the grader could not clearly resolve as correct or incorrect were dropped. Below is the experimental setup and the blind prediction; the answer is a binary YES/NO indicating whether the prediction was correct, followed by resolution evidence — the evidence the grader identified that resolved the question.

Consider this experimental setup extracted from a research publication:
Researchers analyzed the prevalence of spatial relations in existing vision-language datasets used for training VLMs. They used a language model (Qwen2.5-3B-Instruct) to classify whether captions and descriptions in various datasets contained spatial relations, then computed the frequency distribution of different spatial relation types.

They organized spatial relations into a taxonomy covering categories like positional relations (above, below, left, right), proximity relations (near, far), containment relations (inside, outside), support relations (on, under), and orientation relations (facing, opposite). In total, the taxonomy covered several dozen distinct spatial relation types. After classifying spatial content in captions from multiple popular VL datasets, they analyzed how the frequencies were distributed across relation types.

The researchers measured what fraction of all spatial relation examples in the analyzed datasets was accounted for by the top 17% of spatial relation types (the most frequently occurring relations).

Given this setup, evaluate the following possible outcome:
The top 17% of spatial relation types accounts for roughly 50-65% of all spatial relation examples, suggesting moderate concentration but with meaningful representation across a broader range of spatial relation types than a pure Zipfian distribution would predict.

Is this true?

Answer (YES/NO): NO